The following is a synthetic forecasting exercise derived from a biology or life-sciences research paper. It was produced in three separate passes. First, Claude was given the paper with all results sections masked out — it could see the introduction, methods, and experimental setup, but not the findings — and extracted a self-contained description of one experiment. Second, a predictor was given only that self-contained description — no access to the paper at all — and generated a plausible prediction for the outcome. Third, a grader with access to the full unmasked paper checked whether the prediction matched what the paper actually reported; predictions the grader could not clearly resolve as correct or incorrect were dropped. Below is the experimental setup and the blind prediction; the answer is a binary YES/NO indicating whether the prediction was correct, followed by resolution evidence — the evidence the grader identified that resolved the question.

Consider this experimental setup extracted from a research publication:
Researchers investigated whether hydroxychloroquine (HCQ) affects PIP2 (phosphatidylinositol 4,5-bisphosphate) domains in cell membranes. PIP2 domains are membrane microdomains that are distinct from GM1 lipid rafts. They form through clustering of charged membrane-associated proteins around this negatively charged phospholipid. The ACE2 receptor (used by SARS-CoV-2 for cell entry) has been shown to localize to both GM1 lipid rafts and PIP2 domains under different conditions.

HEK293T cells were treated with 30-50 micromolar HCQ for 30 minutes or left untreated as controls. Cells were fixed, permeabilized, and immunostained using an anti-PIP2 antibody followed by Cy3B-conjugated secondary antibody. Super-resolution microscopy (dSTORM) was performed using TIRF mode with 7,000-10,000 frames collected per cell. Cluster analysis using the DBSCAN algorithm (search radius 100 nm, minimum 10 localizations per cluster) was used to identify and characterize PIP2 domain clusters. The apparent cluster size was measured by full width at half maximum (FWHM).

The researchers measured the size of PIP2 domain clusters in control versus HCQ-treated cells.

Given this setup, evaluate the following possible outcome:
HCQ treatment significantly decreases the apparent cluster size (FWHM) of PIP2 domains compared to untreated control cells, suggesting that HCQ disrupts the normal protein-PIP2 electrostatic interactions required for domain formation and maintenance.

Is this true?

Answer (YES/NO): YES